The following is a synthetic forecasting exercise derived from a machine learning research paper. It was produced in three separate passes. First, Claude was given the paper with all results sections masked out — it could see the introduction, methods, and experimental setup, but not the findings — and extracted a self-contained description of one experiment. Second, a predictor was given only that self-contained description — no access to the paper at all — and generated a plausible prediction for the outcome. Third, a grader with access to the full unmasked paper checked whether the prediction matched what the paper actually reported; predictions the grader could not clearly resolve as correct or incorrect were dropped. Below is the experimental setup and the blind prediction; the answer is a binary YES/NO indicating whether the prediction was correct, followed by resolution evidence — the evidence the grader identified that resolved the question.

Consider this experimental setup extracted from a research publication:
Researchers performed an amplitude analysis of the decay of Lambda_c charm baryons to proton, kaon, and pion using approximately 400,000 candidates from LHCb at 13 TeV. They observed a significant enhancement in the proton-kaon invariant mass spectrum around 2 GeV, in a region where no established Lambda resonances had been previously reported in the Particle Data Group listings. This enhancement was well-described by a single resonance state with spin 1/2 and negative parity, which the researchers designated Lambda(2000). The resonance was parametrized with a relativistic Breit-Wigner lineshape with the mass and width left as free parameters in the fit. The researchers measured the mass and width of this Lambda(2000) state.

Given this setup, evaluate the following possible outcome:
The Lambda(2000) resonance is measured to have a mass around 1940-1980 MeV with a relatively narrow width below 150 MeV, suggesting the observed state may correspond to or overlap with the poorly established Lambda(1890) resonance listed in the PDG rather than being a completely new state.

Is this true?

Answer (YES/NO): NO